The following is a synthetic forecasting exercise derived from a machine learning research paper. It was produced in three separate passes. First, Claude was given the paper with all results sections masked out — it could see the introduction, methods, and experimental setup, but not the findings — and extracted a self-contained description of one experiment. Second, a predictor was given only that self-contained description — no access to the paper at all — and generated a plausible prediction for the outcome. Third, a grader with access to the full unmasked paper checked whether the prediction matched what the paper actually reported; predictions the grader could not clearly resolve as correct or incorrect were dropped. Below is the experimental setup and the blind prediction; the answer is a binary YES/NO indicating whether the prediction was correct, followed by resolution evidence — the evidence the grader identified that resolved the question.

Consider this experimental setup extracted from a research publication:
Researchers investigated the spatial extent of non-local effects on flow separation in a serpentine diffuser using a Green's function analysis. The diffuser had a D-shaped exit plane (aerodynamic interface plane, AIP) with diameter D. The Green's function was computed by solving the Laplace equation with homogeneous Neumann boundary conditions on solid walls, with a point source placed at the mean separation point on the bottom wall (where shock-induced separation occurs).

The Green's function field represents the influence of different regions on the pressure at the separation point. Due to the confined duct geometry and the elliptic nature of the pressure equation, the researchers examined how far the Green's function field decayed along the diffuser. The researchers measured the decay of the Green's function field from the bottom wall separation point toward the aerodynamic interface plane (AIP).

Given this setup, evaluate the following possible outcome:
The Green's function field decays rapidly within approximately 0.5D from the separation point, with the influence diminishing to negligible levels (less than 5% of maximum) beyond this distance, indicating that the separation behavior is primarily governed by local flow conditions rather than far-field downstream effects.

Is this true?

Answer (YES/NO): NO